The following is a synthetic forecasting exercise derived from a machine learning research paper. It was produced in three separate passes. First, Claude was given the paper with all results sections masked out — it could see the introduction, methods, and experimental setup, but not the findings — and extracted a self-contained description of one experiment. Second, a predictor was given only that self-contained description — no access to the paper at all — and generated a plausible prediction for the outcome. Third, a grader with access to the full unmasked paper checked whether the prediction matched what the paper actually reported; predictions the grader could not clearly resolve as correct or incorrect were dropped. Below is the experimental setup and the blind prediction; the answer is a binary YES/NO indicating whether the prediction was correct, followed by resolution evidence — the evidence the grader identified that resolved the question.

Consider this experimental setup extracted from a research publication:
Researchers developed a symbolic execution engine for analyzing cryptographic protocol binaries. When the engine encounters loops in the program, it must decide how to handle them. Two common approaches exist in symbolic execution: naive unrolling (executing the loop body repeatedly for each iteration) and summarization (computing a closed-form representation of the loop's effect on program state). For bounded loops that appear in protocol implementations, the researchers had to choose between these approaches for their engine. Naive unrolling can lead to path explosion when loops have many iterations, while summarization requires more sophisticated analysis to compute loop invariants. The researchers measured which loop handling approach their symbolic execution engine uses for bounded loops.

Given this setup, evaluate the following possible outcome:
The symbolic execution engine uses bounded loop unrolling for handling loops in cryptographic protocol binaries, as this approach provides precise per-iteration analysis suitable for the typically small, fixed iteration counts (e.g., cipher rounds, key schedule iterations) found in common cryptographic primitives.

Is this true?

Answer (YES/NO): NO